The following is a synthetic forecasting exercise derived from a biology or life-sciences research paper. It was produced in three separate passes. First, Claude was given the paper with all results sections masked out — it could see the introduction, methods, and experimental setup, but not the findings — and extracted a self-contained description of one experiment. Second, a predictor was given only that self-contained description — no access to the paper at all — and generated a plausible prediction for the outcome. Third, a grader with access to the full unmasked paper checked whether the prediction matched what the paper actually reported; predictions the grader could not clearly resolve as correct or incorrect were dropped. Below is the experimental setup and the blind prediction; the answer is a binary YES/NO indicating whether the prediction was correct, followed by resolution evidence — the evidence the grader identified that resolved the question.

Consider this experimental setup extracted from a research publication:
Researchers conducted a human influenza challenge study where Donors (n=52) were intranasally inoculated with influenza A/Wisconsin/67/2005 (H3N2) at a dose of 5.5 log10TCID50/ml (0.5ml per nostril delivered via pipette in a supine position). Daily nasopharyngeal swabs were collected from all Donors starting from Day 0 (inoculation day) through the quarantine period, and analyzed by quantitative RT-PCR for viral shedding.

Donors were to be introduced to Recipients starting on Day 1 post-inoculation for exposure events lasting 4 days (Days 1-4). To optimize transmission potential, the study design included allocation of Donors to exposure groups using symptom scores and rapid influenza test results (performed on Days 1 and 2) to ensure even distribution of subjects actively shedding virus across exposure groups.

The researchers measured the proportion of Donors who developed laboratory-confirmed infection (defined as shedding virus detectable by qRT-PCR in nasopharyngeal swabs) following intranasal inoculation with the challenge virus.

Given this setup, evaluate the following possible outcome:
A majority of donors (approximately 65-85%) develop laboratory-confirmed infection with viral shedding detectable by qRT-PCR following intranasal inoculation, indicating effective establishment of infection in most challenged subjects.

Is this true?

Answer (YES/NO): YES